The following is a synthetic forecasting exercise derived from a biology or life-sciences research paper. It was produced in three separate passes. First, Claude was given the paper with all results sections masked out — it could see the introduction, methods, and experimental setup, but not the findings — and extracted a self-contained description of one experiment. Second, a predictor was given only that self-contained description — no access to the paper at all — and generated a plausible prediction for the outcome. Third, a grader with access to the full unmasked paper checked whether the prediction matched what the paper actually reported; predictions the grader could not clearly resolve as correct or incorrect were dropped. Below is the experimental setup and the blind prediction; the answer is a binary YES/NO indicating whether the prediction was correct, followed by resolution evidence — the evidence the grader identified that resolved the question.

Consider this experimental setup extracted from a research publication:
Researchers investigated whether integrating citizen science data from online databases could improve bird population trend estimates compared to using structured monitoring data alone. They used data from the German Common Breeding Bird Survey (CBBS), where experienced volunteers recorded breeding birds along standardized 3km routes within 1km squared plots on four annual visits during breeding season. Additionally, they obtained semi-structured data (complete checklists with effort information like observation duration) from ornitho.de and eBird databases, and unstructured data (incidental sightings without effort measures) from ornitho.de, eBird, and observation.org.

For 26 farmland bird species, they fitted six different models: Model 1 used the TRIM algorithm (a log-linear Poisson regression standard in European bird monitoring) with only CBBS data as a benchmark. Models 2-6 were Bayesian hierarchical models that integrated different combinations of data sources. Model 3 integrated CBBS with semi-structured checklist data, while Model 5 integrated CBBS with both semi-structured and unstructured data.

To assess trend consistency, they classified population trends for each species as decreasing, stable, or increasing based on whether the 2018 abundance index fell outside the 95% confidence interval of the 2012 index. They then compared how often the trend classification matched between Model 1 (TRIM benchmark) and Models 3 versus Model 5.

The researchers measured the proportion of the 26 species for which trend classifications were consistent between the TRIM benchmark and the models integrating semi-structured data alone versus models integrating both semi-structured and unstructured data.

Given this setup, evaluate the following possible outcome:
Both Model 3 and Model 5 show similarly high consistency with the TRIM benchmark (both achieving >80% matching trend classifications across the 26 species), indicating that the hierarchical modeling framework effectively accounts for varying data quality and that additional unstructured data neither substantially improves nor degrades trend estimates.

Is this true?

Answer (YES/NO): NO